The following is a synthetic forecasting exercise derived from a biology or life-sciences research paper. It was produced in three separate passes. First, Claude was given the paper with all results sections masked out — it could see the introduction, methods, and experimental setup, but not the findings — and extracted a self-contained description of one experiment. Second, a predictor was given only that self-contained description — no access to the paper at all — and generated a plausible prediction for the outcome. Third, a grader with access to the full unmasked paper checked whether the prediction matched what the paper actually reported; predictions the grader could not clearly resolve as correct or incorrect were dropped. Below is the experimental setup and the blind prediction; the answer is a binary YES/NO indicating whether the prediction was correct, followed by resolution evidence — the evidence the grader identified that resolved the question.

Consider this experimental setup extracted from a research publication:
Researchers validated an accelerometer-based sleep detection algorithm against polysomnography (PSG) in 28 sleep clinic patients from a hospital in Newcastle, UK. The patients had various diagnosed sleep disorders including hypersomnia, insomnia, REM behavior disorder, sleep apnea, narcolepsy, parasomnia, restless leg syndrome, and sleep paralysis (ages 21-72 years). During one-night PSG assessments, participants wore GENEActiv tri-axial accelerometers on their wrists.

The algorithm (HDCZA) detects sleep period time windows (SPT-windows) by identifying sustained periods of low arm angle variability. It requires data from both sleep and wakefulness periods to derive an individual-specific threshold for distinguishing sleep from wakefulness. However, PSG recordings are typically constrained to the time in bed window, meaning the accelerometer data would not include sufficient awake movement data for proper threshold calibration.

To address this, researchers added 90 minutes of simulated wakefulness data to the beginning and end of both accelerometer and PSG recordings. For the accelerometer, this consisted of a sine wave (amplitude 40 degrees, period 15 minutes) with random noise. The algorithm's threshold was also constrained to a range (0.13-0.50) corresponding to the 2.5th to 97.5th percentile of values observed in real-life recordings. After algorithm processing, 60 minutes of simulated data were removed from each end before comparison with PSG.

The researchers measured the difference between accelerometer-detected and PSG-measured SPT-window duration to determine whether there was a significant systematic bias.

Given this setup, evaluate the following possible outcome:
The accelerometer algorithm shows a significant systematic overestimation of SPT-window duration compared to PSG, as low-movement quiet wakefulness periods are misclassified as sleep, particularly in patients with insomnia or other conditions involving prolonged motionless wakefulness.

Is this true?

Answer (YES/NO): NO